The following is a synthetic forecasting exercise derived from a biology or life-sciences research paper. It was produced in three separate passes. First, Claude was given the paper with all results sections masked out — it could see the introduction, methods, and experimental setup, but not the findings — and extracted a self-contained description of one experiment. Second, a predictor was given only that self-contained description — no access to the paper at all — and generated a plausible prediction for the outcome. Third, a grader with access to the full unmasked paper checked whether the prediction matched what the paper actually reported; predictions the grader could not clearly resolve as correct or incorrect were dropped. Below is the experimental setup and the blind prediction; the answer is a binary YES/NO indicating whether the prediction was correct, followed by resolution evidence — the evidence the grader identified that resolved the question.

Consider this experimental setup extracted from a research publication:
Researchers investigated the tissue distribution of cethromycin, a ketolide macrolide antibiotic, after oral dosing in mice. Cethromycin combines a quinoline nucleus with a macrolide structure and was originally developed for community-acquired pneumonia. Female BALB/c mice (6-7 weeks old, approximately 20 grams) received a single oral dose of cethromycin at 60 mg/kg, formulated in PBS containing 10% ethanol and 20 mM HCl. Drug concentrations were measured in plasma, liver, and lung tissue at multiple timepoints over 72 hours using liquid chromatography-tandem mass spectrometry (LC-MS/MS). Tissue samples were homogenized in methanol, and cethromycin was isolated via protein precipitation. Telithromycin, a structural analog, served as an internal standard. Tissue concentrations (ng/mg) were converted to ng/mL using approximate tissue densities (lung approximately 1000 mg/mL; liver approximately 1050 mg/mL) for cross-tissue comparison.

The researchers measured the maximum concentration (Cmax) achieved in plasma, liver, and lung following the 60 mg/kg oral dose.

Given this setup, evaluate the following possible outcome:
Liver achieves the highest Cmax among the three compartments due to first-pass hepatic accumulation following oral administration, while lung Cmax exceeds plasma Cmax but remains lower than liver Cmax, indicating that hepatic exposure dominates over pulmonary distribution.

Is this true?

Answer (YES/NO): YES